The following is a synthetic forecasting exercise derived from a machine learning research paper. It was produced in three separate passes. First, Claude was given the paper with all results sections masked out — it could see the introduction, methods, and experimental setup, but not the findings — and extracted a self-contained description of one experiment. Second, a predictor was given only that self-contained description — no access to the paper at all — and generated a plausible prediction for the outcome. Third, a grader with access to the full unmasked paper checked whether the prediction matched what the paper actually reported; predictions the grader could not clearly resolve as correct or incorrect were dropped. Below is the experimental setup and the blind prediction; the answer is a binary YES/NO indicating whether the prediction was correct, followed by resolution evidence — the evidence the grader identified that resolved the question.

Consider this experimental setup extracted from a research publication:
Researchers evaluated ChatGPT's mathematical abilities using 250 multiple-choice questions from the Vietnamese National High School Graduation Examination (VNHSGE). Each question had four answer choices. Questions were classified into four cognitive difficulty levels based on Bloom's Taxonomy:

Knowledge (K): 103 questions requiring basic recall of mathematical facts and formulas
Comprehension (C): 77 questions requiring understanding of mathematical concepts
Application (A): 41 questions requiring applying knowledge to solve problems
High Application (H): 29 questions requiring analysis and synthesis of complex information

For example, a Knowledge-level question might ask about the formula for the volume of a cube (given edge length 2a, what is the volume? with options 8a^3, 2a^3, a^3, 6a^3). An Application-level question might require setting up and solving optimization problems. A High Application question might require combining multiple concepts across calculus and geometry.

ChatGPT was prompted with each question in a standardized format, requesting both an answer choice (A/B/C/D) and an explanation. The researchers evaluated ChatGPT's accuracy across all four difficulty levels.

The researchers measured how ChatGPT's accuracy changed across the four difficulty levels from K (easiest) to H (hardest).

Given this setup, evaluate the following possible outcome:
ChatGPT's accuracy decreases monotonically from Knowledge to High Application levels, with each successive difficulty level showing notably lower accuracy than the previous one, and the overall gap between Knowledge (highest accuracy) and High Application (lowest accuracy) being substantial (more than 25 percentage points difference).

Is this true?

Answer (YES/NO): YES